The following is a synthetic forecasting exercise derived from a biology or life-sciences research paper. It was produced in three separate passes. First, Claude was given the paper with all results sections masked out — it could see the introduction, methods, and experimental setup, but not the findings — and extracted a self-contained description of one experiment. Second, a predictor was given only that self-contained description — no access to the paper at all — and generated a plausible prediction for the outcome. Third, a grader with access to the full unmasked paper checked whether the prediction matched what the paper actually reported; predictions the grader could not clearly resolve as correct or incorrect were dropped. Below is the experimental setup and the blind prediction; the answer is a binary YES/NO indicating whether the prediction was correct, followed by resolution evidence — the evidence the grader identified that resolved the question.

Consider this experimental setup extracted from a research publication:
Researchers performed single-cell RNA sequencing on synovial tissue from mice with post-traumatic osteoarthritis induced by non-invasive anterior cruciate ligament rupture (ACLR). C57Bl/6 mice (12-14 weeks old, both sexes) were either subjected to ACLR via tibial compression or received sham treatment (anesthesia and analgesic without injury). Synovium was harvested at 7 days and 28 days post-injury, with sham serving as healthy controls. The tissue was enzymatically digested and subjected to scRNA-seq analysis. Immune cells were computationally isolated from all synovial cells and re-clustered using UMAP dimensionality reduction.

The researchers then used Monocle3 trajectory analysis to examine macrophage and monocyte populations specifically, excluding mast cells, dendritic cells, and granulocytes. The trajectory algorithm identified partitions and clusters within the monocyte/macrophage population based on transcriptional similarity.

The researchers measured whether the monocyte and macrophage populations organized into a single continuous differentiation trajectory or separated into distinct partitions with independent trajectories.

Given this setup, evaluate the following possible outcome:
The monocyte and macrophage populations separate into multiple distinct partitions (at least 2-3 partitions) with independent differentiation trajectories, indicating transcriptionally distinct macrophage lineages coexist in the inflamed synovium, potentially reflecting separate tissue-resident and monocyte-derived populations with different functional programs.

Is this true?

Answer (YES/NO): YES